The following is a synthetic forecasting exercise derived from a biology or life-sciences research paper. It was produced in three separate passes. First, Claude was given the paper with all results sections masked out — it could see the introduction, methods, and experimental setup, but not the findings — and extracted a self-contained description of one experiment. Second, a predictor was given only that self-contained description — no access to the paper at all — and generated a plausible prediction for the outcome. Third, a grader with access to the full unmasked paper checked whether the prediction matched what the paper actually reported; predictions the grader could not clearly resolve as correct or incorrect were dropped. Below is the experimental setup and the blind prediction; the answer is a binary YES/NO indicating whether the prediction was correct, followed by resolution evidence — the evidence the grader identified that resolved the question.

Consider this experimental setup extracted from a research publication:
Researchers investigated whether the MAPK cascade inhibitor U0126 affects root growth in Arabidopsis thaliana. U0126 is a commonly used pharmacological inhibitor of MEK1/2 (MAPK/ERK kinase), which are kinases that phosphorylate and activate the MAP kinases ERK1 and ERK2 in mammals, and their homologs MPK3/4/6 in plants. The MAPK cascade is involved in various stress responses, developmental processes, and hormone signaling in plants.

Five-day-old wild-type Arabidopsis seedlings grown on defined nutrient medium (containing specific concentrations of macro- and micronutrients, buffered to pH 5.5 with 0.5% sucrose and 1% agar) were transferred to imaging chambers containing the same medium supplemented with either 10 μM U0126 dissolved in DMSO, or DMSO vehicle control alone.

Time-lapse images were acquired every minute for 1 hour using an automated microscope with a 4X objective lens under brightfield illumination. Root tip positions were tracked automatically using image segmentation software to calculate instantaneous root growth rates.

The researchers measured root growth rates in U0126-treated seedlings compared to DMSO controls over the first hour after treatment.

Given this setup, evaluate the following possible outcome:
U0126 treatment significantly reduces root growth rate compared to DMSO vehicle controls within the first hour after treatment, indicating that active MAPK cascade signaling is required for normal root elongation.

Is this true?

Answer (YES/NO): NO